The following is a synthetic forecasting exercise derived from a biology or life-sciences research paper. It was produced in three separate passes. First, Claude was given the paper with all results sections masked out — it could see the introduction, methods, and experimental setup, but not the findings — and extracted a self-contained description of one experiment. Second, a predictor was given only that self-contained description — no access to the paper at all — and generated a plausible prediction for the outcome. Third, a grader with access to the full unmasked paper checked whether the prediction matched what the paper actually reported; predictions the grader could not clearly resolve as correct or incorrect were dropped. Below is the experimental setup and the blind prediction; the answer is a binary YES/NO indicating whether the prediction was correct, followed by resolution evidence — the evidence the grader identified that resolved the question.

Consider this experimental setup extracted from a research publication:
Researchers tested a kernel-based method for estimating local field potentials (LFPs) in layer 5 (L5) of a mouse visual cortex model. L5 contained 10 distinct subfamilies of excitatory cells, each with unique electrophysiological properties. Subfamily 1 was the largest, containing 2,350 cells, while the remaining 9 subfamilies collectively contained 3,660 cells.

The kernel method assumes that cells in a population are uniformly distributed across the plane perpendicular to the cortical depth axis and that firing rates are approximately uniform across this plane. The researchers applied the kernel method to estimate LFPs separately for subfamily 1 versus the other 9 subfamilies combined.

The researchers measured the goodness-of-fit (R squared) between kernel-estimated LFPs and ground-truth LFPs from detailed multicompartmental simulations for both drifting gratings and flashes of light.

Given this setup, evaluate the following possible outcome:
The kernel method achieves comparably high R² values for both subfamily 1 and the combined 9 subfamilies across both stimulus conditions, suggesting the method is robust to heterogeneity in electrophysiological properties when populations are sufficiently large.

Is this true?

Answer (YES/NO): NO